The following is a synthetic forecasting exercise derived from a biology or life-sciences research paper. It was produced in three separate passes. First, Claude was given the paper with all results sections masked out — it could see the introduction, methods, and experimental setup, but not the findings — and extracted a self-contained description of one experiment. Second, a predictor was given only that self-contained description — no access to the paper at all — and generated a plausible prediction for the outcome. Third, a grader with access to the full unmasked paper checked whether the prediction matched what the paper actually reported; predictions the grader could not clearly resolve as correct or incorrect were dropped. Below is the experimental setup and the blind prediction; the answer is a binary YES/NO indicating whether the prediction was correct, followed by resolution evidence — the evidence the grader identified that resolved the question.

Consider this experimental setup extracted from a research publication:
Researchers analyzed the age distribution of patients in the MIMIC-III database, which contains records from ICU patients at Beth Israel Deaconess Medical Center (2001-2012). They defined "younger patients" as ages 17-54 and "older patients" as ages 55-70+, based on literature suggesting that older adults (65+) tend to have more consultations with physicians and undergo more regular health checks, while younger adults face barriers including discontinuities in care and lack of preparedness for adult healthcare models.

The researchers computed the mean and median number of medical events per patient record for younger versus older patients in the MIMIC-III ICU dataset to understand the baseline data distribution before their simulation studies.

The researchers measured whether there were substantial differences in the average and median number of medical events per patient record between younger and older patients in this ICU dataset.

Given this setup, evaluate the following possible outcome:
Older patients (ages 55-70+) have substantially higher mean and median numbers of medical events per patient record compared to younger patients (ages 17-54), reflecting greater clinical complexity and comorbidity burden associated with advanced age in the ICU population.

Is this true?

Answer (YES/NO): NO